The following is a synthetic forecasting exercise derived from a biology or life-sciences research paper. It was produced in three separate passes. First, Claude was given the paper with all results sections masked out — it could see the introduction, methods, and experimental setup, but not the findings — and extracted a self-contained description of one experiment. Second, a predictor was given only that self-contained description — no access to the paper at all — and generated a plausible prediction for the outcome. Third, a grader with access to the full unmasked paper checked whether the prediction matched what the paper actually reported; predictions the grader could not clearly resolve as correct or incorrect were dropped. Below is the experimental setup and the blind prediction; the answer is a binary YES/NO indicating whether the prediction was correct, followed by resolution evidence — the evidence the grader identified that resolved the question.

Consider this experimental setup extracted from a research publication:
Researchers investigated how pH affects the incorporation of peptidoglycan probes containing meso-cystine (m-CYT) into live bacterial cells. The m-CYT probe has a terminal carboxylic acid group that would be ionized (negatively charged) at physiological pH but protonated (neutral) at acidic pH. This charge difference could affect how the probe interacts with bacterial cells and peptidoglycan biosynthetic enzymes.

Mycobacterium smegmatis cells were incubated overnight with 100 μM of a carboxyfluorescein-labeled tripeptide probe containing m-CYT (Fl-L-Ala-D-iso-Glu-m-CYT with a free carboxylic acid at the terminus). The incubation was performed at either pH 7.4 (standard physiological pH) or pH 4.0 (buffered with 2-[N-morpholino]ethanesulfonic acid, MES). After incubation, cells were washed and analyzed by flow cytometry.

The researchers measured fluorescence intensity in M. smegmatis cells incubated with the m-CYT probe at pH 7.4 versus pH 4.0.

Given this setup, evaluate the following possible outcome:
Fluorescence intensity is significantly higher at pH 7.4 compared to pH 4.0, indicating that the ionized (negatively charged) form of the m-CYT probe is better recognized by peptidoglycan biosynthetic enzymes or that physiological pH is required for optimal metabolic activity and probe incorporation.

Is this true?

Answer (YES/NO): NO